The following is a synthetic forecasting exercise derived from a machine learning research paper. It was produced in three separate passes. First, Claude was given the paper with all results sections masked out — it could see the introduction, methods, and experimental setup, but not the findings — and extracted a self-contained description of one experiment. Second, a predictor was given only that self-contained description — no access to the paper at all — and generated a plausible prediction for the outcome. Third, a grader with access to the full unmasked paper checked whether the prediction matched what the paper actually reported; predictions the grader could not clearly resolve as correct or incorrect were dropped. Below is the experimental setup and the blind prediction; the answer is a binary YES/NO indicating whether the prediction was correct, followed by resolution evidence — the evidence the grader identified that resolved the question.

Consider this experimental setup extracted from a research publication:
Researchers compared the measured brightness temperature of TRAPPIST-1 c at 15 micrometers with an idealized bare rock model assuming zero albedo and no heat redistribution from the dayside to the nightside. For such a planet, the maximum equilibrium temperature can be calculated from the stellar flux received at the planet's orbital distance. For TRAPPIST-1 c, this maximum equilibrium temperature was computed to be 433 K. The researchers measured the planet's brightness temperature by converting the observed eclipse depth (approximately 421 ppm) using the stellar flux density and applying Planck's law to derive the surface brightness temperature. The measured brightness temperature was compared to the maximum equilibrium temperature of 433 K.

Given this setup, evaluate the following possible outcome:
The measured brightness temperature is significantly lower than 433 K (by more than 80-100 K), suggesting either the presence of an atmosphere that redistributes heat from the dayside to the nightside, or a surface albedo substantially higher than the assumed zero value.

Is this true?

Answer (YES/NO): NO